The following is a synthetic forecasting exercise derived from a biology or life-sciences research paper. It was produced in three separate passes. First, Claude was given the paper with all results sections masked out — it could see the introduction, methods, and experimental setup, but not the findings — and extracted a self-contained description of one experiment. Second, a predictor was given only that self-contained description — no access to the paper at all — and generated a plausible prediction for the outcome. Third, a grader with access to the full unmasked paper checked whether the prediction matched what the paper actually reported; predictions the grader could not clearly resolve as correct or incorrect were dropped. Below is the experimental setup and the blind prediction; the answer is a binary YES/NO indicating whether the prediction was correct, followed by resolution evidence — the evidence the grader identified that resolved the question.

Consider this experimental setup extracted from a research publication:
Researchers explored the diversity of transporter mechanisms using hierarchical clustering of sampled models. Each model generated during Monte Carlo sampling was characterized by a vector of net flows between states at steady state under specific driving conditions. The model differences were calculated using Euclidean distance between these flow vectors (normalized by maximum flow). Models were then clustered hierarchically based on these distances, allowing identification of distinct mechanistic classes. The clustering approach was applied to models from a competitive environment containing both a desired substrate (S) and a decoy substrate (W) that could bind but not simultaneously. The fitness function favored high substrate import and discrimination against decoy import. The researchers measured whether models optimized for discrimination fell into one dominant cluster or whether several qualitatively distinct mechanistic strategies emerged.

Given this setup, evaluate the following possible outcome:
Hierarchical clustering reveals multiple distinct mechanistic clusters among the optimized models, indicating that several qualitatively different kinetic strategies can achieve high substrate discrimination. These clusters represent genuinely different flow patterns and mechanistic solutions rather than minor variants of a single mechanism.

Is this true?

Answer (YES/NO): YES